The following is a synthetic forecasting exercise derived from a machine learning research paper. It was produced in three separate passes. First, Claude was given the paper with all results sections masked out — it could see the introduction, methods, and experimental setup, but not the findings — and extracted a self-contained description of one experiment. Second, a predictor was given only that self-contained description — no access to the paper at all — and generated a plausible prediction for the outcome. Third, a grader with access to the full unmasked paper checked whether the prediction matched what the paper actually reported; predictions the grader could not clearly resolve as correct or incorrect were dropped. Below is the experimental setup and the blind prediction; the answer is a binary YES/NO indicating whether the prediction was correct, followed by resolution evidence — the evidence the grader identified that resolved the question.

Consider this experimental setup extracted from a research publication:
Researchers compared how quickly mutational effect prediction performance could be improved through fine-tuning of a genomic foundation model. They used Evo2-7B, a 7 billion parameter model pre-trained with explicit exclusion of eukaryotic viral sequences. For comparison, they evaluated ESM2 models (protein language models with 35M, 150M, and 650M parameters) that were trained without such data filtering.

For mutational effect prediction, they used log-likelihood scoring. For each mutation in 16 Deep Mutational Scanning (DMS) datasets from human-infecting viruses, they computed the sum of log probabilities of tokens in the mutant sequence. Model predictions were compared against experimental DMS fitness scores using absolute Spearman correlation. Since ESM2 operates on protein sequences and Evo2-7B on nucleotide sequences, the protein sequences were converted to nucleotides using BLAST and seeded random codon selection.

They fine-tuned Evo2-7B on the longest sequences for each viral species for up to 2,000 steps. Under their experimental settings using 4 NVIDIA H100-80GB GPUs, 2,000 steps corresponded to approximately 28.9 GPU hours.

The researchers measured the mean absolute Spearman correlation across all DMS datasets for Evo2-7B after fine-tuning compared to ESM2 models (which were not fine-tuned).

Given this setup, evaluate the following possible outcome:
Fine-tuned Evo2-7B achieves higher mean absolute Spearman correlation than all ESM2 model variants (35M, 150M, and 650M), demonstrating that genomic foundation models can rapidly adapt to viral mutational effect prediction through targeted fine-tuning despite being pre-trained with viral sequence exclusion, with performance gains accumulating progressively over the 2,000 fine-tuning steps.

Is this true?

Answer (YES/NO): NO